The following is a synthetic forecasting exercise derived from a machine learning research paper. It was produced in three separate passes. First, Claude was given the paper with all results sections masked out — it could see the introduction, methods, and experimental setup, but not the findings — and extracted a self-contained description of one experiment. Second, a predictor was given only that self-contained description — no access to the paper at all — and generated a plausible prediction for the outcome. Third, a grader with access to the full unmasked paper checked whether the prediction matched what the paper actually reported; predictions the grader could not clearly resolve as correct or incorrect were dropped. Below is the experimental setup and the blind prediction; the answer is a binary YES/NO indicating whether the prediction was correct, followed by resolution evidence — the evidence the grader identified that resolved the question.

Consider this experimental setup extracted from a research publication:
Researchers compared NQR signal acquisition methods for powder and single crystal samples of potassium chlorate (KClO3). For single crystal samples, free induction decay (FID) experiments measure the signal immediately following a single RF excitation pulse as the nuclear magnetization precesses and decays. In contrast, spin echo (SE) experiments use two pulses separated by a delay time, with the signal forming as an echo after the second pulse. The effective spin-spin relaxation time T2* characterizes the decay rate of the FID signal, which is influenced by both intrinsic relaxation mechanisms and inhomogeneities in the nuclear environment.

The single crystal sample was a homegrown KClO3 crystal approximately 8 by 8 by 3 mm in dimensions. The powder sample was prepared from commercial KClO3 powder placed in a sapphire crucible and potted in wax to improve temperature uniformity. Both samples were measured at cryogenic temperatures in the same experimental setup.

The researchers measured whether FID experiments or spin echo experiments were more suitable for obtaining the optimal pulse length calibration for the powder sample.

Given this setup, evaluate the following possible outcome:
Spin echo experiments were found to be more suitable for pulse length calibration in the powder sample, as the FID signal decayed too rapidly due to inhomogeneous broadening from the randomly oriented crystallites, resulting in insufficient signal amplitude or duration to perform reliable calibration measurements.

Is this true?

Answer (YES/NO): YES